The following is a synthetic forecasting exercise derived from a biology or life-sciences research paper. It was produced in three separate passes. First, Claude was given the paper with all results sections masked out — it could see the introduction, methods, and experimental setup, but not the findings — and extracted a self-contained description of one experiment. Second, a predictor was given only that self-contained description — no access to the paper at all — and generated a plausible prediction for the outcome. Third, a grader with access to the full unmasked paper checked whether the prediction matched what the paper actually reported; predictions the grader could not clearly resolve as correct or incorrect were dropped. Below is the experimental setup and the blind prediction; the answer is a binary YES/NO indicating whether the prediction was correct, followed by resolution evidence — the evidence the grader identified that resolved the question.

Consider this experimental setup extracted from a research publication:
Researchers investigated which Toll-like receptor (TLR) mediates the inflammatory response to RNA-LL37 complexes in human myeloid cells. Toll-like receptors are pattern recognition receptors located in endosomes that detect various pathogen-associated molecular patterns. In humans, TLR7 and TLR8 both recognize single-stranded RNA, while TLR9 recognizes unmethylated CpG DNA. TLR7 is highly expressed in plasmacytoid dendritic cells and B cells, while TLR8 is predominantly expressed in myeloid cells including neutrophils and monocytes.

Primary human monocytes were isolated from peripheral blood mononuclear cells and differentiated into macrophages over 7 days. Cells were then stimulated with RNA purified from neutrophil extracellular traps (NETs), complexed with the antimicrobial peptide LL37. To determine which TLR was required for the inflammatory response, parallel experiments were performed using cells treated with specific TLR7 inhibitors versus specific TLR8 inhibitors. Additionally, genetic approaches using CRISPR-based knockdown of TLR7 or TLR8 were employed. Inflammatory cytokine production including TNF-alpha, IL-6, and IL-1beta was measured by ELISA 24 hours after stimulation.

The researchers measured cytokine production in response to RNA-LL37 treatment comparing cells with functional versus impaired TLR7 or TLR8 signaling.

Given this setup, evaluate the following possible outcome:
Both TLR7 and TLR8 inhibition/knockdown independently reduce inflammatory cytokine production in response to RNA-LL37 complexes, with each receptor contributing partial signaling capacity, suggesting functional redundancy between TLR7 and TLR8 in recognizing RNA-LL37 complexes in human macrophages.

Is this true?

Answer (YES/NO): YES